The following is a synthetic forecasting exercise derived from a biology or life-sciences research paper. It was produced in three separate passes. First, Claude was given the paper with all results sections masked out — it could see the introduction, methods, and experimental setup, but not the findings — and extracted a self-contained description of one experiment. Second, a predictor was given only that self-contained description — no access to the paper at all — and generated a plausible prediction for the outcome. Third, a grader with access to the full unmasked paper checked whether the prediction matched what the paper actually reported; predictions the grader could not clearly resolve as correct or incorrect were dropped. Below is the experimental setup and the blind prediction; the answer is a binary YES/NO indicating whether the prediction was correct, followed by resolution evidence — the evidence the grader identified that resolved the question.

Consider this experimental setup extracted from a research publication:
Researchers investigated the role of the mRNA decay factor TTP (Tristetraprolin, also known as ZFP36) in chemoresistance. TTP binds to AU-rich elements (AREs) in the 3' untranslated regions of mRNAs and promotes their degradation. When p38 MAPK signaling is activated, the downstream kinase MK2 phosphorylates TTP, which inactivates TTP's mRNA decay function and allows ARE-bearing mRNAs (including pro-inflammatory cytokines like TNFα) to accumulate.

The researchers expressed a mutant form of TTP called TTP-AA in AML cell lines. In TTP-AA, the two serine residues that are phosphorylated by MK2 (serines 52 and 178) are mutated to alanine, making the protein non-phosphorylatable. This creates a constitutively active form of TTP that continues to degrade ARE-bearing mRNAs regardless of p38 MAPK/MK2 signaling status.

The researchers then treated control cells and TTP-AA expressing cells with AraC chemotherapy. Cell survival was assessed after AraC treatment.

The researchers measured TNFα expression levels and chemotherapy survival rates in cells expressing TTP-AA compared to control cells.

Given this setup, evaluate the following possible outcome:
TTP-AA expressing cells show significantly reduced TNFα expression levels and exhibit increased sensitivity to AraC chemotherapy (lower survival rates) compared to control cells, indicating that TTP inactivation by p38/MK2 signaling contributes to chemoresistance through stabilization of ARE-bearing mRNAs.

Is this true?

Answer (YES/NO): YES